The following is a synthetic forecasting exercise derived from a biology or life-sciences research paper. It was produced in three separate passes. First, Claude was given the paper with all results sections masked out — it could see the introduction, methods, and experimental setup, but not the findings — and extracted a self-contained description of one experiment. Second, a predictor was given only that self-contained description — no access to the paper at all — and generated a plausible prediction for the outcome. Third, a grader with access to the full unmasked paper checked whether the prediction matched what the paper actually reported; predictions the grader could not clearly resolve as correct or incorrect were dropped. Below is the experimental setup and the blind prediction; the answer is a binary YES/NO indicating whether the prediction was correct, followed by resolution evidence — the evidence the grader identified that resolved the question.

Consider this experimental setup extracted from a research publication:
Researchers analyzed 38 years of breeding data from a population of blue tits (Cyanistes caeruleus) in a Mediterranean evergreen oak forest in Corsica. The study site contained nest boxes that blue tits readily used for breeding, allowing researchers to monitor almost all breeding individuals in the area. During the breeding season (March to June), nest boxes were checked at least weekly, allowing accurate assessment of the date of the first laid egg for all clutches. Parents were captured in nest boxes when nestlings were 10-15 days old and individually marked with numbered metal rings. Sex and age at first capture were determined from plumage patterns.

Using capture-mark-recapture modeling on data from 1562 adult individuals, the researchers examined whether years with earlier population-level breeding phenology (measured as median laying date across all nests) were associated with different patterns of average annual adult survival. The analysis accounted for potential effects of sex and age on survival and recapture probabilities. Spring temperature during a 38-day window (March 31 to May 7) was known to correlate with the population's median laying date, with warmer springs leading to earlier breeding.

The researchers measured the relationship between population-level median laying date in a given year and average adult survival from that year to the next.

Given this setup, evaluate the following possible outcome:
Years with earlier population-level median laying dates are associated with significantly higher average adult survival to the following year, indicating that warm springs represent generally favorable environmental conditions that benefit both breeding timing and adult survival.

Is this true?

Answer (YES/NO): NO